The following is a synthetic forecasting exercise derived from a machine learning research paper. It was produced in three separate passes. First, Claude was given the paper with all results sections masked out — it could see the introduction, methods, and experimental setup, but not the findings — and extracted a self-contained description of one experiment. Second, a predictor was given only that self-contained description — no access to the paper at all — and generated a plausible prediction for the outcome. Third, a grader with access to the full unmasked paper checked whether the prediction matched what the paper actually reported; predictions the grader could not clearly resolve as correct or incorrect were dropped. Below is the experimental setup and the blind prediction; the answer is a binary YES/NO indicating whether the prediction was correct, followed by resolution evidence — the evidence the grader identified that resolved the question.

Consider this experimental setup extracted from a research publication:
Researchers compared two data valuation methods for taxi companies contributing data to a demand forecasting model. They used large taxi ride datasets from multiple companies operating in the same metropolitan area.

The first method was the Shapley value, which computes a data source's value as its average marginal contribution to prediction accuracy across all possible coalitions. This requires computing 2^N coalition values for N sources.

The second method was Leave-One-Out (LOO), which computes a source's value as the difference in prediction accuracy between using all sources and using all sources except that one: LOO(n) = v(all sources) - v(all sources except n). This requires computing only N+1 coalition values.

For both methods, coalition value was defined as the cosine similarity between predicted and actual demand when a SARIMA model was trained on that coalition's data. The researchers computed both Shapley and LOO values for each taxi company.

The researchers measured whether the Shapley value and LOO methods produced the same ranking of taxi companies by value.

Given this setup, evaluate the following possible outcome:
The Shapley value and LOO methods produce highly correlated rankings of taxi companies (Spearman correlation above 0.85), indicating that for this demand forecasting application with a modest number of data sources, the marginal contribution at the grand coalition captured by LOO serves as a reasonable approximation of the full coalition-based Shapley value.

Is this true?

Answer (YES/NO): NO